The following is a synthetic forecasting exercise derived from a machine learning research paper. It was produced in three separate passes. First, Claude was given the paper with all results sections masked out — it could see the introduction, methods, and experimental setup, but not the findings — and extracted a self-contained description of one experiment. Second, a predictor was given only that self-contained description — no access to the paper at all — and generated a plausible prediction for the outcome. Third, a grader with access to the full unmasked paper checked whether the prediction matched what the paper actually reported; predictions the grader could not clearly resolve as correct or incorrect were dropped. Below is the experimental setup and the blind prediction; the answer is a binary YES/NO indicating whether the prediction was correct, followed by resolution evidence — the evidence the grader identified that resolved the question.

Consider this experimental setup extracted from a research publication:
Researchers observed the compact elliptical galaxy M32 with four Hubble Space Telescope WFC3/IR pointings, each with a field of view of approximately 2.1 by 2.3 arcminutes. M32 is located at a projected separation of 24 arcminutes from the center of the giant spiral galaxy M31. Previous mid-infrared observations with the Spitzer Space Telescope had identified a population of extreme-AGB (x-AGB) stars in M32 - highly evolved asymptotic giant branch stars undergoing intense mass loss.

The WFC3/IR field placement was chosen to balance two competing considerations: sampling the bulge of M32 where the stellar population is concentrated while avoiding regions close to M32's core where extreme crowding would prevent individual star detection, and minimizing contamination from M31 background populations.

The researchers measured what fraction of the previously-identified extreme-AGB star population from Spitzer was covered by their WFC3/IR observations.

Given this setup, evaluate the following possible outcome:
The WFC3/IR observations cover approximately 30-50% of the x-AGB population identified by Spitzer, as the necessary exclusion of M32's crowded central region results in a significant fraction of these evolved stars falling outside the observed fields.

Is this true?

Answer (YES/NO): NO